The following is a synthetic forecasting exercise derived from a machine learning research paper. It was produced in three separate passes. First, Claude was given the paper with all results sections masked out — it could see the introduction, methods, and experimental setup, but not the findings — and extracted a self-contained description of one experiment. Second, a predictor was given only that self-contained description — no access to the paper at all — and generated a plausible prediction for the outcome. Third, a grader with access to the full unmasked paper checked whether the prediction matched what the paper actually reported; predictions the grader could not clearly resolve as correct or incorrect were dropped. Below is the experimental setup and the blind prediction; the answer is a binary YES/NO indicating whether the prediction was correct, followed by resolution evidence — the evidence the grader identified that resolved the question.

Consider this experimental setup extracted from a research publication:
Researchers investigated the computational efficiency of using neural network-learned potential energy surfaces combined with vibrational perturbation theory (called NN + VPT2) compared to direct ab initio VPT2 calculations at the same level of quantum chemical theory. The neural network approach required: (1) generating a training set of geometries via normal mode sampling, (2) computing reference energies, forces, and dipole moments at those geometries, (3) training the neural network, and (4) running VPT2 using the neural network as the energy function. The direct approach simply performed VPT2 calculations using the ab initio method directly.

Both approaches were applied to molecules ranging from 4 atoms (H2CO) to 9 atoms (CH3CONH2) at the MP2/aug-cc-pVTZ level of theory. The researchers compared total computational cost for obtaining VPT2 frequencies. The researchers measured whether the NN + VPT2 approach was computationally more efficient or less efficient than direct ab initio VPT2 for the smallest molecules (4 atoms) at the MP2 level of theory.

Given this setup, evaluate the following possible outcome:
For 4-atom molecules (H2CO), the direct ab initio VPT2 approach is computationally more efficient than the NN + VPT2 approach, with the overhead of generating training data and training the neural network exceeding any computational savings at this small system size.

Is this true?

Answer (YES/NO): YES